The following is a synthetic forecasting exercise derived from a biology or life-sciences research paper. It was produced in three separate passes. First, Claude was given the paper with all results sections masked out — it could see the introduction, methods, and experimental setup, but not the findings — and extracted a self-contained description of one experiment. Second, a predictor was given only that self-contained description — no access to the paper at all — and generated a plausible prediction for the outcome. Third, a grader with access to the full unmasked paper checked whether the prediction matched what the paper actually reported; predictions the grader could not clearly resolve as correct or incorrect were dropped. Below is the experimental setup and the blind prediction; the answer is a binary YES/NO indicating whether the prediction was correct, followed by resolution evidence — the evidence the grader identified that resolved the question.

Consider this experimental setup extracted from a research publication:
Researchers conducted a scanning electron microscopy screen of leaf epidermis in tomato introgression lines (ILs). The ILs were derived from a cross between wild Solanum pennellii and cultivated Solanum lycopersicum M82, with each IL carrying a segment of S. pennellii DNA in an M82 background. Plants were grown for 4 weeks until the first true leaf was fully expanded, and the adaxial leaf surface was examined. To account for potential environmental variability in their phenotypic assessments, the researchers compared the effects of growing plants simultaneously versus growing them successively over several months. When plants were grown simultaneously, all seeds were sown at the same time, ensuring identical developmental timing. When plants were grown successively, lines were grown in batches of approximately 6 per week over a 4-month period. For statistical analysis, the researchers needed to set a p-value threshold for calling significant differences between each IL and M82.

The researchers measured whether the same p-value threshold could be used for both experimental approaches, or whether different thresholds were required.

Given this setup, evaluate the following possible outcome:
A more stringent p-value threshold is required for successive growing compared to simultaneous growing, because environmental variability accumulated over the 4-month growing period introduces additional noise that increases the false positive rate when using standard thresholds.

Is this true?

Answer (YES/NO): YES